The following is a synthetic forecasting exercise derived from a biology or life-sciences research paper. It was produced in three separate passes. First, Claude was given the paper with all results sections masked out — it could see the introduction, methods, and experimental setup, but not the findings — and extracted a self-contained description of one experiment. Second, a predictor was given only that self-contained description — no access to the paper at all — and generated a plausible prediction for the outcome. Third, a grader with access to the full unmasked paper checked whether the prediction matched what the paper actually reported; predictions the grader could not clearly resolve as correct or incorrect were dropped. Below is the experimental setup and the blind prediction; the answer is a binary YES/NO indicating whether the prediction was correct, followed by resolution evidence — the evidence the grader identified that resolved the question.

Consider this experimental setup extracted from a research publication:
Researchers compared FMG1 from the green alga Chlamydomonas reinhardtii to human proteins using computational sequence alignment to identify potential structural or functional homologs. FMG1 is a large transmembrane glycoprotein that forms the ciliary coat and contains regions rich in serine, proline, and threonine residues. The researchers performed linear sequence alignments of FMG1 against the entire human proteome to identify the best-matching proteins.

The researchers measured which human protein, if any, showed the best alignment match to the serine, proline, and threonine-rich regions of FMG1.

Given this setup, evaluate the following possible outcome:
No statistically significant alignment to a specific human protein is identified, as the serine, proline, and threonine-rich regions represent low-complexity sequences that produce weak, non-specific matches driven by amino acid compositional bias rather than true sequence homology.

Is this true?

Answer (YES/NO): NO